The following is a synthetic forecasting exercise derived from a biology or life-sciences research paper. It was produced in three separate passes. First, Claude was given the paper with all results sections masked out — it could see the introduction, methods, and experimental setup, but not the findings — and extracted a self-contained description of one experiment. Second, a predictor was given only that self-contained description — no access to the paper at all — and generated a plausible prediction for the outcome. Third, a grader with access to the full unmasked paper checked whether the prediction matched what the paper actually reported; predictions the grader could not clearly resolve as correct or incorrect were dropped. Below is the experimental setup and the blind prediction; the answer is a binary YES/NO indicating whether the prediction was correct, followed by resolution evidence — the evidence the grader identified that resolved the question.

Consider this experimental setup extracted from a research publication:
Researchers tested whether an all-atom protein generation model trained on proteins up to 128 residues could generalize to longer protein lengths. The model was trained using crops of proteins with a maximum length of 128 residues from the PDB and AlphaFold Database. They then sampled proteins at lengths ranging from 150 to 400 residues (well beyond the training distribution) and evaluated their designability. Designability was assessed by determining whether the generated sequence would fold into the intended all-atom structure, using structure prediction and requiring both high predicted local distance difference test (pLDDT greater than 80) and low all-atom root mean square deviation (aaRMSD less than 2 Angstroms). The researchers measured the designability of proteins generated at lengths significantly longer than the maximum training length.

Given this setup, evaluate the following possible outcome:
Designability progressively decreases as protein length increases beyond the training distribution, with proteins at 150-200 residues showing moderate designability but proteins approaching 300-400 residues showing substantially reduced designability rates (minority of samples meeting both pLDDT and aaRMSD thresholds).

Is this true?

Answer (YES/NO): NO